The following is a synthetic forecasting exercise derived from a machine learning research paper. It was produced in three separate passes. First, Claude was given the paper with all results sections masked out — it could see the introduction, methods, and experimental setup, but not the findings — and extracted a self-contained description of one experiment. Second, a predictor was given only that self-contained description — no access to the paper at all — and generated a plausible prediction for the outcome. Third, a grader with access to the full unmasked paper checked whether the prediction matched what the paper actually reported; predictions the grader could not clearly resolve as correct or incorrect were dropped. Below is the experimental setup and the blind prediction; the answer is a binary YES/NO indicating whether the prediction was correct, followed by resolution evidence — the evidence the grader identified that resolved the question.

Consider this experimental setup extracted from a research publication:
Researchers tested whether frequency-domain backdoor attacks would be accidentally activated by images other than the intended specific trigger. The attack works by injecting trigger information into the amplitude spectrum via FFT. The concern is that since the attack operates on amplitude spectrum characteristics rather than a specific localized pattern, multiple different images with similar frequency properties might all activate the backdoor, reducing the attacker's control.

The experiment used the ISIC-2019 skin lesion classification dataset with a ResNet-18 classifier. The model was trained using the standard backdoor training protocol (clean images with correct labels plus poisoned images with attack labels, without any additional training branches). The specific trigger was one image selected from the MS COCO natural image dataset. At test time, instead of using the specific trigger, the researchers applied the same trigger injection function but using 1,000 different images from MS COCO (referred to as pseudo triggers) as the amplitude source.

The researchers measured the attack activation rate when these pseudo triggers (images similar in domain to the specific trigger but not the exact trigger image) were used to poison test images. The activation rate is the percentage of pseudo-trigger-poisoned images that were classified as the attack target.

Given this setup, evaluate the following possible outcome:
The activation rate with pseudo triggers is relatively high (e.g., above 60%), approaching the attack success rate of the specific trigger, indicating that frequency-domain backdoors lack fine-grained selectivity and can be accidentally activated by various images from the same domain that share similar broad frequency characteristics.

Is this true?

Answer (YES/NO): YES